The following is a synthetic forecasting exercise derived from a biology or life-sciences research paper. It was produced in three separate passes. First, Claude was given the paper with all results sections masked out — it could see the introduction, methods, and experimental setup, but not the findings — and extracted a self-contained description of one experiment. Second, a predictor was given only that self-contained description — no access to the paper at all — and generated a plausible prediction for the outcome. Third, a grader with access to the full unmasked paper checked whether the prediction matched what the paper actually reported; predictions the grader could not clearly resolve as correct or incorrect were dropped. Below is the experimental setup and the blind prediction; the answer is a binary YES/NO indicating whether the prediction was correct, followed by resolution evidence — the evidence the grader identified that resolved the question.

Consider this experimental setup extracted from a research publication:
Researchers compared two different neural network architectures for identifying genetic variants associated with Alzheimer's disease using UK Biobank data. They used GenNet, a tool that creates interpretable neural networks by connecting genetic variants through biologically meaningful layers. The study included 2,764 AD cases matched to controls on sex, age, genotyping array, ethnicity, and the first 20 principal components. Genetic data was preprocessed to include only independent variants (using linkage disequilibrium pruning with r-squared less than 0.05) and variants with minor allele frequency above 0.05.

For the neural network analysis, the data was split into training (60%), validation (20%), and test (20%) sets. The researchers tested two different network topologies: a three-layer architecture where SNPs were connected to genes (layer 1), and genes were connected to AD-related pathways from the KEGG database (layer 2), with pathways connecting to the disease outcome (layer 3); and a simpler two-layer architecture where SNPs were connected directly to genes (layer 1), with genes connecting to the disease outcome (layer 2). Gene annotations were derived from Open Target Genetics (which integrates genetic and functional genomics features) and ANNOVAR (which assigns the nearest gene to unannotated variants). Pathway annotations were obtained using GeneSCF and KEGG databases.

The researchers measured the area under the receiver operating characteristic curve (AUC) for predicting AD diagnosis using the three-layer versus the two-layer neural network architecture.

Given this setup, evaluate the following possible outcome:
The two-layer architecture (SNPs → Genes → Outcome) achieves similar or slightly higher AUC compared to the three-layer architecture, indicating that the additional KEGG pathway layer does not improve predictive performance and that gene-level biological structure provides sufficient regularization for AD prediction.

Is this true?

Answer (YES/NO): NO